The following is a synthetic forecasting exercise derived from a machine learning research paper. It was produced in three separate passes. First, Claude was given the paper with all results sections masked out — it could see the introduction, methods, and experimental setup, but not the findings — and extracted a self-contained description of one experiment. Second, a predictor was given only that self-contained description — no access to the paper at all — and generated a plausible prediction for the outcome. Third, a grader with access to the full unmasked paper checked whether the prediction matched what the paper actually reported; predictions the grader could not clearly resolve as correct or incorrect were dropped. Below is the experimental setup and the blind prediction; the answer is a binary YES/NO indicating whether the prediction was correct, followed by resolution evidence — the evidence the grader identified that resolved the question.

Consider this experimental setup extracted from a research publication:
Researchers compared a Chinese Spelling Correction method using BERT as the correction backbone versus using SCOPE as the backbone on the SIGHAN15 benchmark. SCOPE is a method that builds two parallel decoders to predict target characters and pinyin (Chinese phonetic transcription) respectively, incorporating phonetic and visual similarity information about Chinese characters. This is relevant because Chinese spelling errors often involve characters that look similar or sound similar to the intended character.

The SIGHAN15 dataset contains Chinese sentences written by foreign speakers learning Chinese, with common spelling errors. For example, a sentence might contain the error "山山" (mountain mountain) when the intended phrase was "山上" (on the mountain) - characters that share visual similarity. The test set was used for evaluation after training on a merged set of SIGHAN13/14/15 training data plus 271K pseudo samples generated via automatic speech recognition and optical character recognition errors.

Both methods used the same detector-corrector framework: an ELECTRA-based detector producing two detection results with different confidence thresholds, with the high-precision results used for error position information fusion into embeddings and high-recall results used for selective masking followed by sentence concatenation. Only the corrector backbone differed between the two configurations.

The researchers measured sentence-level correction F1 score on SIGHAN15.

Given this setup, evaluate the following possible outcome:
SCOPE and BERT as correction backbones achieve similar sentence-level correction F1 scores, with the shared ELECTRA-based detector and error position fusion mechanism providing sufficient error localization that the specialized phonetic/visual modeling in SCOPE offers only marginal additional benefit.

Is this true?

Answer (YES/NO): NO